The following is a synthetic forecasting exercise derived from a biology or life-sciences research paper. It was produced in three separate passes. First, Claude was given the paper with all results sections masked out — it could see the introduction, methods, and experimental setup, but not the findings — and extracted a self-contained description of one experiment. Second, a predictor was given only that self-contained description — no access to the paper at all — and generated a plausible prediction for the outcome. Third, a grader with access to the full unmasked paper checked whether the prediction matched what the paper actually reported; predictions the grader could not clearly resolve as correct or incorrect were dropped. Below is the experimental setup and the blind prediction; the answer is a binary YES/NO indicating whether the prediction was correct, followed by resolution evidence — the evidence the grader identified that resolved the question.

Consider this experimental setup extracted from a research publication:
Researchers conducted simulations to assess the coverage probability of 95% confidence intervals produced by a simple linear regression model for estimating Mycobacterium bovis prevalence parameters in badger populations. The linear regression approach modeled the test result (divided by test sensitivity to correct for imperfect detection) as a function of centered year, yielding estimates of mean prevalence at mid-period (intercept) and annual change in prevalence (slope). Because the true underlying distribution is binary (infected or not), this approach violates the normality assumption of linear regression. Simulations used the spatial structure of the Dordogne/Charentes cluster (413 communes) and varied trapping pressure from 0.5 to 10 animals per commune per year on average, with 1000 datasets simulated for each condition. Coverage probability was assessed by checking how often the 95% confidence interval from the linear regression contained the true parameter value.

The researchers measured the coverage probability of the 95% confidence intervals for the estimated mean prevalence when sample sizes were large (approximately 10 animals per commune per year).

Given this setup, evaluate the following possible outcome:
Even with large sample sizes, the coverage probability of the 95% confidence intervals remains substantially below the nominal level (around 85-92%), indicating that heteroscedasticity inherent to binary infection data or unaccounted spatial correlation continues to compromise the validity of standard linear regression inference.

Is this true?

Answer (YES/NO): NO